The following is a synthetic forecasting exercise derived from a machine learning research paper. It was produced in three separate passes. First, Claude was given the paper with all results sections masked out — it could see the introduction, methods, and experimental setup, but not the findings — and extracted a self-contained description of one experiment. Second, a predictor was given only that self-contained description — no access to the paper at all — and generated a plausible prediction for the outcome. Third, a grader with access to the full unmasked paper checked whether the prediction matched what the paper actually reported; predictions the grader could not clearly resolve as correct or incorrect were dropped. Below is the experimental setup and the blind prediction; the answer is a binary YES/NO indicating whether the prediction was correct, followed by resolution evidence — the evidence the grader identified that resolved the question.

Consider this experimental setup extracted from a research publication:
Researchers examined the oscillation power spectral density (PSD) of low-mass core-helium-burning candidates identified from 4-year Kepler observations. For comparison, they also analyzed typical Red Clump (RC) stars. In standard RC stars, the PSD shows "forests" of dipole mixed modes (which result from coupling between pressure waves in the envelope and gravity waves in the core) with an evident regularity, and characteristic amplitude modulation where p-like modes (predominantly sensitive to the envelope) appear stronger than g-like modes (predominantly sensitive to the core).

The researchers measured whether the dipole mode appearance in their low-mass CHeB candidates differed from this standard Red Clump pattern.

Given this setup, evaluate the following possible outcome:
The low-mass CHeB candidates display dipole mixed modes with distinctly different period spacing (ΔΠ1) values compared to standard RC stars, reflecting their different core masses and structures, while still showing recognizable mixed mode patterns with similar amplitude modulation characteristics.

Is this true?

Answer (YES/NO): NO